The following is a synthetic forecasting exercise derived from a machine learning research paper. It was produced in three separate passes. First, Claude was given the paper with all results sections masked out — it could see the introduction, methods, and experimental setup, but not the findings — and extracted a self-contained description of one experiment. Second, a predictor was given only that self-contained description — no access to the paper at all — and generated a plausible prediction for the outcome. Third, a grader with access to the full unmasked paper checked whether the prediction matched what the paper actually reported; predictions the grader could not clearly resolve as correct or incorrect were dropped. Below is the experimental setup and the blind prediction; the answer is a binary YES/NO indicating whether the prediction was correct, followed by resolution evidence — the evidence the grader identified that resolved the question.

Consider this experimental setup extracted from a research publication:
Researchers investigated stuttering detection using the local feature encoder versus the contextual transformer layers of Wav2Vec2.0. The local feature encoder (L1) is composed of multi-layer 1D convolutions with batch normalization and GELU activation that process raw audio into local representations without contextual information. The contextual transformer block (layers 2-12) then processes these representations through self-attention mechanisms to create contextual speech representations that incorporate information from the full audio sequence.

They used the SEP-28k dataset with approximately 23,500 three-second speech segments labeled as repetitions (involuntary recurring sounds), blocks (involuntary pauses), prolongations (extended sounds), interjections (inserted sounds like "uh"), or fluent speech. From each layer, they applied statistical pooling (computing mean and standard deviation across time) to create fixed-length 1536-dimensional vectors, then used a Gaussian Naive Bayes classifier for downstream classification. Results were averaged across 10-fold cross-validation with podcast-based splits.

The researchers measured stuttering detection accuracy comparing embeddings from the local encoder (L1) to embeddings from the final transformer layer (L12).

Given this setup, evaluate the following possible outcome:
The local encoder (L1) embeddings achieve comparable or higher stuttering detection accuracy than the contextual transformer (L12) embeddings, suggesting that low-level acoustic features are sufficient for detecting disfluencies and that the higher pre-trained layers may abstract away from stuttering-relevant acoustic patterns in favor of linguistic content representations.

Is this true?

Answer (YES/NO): NO